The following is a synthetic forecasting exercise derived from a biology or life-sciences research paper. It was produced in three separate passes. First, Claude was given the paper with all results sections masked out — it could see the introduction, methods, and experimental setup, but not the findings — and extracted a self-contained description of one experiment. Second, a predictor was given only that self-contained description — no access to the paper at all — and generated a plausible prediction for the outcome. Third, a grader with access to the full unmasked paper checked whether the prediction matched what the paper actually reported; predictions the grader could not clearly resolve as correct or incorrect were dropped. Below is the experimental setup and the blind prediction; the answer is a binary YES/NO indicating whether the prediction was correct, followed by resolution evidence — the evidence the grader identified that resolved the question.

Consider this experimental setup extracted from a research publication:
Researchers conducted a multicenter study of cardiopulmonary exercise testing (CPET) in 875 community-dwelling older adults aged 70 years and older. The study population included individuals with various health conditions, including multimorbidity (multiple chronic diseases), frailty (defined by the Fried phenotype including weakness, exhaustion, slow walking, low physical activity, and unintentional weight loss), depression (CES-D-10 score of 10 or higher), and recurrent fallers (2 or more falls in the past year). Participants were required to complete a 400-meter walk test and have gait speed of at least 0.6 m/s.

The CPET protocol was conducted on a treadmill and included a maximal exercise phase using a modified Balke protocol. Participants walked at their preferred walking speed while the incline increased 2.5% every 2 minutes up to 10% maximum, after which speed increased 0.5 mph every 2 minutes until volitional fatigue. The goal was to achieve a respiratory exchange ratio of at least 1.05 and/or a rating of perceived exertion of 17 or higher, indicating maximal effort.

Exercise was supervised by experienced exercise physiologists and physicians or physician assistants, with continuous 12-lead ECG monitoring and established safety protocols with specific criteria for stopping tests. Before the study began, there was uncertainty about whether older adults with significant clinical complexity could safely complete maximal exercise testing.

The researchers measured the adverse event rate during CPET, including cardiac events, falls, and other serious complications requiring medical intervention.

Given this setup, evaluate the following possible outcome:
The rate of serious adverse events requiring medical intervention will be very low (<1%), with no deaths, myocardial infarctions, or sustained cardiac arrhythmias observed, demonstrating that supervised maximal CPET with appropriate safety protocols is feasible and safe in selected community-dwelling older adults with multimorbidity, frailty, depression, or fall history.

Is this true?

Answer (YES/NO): YES